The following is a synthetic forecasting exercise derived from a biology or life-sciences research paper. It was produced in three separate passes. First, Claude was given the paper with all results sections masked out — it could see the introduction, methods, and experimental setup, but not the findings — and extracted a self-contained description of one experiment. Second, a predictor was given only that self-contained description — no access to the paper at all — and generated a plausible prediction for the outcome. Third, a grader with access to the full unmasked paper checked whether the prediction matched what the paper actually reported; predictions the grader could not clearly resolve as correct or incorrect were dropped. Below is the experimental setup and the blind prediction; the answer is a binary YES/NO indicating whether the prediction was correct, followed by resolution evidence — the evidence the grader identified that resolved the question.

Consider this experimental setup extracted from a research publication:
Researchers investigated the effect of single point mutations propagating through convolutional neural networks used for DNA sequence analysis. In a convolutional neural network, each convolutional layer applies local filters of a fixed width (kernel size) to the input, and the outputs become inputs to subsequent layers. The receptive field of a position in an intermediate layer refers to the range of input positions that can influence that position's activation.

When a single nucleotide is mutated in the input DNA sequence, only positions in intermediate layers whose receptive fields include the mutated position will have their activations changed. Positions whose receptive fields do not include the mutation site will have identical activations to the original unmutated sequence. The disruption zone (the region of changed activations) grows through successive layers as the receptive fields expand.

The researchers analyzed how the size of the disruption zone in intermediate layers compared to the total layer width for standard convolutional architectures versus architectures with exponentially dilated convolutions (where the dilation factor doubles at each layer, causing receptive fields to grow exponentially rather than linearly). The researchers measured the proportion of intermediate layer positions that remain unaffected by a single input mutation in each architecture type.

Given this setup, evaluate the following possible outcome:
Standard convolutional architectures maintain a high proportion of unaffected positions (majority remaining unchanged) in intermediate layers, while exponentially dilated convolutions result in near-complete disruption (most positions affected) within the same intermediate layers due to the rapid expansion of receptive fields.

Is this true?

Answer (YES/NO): NO